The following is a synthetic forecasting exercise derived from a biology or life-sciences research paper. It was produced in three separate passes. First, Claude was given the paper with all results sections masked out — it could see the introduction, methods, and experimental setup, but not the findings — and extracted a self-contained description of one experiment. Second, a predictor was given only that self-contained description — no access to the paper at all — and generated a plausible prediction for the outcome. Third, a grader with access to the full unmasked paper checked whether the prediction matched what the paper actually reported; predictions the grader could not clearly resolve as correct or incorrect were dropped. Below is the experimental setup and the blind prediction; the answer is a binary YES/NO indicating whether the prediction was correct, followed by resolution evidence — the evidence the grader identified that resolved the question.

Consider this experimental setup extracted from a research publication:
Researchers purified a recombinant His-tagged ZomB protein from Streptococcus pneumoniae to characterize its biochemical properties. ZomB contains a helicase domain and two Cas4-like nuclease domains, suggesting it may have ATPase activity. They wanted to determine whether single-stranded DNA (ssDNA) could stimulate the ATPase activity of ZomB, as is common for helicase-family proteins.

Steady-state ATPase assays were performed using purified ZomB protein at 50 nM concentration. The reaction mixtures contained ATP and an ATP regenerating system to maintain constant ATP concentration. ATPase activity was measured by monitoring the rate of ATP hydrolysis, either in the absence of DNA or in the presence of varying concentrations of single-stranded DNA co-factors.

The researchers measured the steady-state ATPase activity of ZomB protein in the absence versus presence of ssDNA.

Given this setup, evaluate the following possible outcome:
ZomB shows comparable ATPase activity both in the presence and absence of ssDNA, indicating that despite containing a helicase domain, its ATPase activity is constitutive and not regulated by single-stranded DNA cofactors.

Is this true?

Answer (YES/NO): NO